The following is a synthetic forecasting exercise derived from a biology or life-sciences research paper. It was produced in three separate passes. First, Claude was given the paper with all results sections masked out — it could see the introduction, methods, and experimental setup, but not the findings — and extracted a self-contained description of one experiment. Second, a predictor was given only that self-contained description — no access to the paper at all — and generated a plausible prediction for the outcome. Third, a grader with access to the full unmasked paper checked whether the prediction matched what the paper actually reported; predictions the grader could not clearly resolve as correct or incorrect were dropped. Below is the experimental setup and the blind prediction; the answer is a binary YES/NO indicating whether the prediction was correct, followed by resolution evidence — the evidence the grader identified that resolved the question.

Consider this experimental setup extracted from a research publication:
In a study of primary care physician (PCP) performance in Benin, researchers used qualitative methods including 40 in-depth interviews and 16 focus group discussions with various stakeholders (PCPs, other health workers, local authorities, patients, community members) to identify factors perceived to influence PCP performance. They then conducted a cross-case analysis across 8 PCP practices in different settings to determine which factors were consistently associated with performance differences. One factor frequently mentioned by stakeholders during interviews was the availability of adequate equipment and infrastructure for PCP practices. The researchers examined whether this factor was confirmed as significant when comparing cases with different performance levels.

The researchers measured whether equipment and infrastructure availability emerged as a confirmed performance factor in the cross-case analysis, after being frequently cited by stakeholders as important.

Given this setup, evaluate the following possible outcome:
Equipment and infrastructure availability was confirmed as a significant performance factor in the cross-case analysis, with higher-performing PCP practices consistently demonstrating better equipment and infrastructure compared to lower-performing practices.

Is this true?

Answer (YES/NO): NO